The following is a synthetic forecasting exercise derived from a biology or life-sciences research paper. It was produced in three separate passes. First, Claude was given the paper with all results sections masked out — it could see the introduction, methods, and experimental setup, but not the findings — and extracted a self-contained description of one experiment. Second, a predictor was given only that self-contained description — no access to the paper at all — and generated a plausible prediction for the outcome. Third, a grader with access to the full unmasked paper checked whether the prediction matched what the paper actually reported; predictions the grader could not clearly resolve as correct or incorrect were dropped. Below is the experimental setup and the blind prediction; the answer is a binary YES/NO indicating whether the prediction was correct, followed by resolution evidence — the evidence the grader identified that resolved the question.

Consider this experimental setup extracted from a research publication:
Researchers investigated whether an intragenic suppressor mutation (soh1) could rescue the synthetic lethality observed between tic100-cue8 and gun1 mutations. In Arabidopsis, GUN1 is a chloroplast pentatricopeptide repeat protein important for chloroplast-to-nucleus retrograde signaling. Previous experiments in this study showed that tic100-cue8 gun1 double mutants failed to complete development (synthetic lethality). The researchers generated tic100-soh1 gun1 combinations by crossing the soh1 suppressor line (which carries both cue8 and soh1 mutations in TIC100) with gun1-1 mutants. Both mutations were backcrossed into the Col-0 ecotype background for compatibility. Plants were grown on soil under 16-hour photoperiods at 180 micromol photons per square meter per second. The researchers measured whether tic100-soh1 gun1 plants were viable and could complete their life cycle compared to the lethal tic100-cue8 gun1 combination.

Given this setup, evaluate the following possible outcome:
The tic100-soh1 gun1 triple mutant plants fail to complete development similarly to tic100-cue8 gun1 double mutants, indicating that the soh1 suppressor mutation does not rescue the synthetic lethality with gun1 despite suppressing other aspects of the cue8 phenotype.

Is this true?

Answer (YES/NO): NO